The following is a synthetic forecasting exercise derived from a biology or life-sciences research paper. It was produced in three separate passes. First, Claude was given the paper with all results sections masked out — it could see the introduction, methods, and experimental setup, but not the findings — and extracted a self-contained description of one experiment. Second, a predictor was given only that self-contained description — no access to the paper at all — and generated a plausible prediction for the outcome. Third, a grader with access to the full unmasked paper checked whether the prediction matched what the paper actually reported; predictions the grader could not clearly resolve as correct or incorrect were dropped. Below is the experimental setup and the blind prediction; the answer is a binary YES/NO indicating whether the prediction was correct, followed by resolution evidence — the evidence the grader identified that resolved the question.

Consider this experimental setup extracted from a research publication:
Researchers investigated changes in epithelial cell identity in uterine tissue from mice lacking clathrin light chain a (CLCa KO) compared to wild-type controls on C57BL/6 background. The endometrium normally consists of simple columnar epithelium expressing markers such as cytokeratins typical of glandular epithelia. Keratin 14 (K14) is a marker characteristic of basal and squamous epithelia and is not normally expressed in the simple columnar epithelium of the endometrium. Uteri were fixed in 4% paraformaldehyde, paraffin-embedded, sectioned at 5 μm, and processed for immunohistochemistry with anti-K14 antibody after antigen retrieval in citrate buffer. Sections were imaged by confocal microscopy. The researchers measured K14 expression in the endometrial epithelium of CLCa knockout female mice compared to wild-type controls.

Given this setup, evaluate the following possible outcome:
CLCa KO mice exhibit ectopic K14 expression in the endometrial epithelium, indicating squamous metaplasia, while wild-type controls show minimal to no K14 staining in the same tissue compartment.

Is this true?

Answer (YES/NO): NO